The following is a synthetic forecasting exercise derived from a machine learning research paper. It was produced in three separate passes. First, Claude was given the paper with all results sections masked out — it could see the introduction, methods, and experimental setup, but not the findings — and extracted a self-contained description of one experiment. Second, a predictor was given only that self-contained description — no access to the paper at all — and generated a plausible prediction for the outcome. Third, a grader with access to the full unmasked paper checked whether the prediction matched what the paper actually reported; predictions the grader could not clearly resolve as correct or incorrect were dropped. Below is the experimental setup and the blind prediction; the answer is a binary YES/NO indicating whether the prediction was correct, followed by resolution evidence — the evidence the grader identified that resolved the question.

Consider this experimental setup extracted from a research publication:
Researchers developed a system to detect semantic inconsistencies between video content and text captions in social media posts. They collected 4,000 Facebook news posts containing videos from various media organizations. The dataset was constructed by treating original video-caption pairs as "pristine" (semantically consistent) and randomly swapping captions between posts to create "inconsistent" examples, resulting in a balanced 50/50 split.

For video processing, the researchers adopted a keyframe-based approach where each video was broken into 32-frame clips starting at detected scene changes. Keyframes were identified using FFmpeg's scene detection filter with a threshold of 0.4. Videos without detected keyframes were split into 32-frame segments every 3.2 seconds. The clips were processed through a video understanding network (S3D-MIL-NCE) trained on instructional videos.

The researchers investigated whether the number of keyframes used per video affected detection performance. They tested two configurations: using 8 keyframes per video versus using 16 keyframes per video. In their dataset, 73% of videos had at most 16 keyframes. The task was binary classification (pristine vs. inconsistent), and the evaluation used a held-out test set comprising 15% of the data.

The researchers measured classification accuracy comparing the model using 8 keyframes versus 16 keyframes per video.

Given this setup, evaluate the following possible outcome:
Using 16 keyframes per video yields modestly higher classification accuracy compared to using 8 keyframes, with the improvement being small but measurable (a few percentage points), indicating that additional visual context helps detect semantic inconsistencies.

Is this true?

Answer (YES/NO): NO